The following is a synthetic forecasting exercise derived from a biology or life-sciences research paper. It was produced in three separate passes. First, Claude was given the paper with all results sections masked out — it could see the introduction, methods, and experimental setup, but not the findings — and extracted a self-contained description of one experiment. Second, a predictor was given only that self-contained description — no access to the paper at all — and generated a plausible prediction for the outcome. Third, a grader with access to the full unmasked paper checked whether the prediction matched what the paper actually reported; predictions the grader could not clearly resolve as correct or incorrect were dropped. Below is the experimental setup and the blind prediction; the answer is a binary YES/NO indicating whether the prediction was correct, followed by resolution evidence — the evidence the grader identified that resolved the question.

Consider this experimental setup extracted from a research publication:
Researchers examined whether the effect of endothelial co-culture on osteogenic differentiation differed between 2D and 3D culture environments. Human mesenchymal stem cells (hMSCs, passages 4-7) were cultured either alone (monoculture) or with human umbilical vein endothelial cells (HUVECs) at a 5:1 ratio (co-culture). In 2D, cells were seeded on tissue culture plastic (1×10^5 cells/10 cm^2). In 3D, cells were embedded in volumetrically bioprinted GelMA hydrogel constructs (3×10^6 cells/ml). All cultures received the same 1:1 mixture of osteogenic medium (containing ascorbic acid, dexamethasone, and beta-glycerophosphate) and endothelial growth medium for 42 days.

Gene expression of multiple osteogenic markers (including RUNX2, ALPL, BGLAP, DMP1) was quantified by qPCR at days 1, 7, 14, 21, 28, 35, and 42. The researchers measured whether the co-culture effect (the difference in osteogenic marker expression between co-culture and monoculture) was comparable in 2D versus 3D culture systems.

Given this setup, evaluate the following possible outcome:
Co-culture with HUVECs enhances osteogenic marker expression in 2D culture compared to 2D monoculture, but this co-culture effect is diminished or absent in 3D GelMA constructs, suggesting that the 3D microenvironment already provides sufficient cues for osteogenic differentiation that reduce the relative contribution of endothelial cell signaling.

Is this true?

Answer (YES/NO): NO